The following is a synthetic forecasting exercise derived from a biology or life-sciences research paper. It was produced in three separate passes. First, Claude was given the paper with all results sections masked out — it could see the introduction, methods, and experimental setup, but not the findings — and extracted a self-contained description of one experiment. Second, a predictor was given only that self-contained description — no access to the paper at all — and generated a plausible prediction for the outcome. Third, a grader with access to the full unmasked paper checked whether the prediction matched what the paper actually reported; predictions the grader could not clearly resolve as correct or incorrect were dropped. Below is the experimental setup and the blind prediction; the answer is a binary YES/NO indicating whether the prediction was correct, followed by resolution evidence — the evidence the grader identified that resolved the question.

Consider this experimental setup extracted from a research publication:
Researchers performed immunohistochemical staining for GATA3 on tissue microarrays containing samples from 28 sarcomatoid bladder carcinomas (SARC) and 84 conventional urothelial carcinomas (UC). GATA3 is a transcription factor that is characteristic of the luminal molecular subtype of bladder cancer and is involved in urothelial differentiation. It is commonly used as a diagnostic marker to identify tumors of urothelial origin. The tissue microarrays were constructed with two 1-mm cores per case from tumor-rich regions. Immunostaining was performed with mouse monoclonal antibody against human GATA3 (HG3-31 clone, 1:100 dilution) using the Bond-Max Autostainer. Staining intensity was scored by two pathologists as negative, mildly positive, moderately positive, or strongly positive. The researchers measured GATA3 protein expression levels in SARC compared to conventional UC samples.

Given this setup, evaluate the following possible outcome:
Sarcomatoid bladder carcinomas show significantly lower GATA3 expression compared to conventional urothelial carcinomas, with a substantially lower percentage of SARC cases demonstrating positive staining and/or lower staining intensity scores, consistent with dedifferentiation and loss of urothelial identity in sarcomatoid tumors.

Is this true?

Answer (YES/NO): YES